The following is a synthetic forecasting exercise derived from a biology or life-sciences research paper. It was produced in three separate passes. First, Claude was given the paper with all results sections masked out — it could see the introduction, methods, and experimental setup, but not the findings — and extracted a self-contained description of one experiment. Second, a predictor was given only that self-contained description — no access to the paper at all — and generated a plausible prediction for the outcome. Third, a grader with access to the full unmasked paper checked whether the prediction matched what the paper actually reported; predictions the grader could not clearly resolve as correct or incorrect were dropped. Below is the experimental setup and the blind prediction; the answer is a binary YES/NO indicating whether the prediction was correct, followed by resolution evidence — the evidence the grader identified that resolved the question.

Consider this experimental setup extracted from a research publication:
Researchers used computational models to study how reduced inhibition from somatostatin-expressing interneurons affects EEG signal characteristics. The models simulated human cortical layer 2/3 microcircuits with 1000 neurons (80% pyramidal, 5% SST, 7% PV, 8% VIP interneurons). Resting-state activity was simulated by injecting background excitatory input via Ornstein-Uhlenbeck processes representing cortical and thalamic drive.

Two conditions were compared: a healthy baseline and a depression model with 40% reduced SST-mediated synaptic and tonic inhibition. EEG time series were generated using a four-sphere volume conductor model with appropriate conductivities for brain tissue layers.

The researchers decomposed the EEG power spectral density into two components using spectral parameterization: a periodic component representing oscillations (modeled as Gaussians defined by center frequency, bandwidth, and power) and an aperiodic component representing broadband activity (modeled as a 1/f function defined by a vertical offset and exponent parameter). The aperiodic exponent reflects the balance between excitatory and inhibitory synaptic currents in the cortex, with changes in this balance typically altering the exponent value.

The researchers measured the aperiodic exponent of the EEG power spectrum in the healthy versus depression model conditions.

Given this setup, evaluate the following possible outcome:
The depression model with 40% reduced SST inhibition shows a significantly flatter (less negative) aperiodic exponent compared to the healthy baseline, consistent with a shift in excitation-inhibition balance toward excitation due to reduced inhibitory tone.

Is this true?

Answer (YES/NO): YES